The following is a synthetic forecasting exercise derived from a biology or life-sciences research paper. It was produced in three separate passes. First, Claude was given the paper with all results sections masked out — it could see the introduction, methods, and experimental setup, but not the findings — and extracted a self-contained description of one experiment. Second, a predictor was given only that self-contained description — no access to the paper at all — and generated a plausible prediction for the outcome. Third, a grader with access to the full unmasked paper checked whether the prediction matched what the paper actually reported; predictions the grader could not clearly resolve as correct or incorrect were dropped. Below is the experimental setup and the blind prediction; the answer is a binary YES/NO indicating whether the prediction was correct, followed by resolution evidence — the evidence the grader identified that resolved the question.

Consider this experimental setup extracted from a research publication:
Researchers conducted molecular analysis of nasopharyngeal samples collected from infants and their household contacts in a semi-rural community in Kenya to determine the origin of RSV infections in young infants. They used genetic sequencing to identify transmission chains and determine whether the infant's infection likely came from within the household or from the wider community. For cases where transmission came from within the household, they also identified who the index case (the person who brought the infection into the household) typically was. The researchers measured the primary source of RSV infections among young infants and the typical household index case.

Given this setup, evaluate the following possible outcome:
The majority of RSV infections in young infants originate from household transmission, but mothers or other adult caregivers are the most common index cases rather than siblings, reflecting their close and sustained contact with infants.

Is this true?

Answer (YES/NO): NO